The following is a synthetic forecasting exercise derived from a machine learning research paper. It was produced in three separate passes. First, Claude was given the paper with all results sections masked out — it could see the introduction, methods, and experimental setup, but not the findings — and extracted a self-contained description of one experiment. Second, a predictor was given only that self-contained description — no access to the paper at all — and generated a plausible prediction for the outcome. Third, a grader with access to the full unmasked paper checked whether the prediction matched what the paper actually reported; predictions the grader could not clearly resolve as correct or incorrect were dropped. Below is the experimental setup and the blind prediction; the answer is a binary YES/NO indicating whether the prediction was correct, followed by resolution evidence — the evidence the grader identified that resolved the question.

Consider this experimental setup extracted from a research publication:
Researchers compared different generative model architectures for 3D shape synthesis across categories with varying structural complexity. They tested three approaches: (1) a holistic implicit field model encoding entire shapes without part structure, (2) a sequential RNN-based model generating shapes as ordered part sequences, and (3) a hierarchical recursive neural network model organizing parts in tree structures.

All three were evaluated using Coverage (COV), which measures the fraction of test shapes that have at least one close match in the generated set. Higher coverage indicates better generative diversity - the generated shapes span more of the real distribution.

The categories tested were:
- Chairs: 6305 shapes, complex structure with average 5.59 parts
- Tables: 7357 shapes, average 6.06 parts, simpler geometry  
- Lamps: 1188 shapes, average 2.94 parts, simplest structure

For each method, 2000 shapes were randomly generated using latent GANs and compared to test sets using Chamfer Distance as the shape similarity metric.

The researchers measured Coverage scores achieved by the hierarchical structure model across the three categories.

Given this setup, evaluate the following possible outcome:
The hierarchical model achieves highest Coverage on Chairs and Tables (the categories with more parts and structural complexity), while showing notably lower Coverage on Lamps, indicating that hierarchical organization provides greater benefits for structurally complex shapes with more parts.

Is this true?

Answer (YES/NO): NO